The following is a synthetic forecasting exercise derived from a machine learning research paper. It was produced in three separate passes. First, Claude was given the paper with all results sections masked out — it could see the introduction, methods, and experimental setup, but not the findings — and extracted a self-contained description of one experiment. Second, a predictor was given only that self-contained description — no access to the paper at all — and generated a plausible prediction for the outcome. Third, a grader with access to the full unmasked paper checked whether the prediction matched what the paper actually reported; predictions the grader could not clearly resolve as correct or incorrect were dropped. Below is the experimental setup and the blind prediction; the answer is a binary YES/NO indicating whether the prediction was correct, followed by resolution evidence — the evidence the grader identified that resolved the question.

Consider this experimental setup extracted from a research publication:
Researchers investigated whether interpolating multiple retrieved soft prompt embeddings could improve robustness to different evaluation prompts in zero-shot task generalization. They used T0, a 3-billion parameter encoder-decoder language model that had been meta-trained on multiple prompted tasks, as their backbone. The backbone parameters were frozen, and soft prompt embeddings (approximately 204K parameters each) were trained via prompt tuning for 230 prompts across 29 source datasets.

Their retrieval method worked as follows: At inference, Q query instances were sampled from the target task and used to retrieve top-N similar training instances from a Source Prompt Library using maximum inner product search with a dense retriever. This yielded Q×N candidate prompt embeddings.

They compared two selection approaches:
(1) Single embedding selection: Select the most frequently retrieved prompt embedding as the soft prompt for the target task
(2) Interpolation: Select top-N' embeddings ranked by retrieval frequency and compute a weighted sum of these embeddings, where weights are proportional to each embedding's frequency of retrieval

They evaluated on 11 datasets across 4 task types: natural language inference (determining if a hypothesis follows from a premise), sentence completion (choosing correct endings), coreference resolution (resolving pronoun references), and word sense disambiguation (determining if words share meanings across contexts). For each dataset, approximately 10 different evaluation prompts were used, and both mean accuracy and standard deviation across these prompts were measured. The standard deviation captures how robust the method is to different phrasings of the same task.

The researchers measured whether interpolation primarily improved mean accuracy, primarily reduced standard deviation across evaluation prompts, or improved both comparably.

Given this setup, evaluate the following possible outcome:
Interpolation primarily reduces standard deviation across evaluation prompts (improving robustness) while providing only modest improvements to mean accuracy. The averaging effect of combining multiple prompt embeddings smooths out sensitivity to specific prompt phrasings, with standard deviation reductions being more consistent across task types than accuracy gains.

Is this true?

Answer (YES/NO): NO